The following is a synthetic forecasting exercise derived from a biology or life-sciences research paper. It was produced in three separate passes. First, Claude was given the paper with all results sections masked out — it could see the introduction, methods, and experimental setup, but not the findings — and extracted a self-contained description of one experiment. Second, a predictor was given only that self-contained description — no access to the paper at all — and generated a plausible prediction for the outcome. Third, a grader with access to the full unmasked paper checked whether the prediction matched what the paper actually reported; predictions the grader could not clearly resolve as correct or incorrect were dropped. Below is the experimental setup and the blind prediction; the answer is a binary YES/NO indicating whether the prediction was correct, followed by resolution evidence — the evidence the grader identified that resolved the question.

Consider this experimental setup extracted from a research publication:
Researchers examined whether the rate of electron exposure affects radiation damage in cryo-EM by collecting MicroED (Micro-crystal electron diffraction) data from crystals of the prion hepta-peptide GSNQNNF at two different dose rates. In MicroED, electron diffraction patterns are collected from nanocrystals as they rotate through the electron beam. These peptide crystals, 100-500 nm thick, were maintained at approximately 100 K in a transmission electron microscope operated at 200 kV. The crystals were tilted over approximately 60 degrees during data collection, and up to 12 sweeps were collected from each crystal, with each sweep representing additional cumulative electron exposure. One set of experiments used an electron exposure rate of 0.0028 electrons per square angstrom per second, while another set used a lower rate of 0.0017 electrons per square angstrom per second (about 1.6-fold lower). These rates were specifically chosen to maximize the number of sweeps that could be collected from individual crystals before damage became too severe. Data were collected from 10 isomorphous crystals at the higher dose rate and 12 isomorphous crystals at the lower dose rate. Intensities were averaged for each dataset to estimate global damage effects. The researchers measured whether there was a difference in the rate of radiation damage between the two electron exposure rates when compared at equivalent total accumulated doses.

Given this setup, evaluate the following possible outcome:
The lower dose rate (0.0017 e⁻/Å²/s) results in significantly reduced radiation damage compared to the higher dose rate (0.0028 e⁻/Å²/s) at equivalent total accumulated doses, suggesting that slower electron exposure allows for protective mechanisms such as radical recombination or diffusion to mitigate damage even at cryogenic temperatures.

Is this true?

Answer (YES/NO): NO